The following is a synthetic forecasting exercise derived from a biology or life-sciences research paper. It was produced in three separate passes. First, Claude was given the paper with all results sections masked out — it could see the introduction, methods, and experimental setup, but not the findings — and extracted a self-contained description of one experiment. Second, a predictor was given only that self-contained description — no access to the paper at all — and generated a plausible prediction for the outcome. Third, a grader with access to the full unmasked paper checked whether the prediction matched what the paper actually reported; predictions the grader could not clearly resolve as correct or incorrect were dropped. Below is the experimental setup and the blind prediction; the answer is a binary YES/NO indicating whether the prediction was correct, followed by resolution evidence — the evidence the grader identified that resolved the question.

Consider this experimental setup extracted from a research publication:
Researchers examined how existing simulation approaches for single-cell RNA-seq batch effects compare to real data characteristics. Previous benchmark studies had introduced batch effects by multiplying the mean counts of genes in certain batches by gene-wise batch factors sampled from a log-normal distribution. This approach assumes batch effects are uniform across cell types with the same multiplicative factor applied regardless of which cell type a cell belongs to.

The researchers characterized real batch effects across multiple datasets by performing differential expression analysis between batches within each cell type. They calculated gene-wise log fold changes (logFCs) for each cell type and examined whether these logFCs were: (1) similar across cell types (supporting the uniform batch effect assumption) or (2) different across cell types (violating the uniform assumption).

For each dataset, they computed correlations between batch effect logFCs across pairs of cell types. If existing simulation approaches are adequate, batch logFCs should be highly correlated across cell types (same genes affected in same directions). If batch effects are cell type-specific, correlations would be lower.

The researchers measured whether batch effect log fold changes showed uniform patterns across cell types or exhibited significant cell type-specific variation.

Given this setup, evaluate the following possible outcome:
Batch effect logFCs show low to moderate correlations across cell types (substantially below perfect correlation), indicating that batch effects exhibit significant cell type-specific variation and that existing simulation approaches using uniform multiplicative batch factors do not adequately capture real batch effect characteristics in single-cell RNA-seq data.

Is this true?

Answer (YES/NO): YES